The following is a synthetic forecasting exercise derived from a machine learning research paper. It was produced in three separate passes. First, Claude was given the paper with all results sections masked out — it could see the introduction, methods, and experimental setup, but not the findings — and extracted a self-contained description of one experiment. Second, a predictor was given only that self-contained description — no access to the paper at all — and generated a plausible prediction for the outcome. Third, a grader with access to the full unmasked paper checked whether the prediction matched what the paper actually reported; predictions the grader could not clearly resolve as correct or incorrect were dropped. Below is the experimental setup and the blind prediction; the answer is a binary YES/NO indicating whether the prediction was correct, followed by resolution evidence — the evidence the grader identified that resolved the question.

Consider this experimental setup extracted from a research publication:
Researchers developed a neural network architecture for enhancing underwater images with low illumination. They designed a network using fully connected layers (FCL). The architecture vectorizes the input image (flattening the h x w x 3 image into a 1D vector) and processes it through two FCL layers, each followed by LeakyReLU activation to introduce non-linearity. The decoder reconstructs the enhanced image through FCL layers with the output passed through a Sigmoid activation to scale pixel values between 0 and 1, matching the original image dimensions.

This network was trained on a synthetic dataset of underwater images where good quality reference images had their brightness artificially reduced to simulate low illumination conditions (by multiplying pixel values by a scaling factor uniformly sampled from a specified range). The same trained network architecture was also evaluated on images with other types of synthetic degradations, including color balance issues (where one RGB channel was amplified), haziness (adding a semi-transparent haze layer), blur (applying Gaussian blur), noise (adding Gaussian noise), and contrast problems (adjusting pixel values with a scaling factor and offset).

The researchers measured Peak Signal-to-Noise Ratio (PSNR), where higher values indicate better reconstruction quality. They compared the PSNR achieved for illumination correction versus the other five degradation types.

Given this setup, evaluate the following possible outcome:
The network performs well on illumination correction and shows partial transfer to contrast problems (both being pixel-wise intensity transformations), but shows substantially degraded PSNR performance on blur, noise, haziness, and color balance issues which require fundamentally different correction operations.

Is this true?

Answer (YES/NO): NO